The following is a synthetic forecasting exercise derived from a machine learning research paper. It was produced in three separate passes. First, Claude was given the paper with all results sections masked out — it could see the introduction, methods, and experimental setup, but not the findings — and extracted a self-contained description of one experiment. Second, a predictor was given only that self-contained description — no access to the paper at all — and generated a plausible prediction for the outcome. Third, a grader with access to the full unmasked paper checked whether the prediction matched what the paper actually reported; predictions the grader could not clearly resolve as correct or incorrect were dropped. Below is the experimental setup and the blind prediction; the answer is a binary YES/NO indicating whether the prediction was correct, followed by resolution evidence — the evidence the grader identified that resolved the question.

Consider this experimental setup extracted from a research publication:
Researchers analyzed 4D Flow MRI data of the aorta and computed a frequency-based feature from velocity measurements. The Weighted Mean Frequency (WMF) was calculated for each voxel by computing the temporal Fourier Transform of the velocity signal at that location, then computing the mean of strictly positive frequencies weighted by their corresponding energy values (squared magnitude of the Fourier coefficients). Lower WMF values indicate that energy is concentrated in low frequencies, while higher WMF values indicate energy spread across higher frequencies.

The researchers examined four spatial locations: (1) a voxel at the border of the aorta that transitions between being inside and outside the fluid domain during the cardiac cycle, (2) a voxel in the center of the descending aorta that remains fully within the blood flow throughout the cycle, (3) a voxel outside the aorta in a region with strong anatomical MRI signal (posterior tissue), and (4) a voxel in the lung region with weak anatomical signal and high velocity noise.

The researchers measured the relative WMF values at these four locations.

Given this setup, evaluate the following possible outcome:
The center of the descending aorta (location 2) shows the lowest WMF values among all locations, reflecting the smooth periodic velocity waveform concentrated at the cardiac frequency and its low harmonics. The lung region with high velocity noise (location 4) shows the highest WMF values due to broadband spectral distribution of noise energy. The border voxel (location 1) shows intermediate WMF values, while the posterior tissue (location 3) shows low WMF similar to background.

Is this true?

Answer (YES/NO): NO